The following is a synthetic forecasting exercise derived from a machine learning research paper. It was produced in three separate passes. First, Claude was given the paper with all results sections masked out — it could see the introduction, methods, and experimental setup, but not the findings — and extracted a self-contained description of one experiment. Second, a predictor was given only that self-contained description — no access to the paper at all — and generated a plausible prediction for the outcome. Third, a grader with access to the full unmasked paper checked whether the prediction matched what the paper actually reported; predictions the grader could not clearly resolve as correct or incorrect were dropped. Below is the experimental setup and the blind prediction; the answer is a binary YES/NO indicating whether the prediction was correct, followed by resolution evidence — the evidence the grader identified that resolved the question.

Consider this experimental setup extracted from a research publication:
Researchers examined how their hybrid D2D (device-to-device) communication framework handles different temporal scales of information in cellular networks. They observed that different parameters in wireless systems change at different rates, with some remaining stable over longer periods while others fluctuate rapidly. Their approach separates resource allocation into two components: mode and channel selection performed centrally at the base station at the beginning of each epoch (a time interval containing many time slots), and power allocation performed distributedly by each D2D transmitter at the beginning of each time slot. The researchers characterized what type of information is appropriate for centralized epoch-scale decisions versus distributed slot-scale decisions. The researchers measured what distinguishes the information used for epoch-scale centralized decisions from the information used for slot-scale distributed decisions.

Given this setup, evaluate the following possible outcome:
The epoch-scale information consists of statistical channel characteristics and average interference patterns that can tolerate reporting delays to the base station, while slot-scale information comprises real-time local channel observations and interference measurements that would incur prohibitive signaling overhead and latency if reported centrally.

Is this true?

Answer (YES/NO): YES